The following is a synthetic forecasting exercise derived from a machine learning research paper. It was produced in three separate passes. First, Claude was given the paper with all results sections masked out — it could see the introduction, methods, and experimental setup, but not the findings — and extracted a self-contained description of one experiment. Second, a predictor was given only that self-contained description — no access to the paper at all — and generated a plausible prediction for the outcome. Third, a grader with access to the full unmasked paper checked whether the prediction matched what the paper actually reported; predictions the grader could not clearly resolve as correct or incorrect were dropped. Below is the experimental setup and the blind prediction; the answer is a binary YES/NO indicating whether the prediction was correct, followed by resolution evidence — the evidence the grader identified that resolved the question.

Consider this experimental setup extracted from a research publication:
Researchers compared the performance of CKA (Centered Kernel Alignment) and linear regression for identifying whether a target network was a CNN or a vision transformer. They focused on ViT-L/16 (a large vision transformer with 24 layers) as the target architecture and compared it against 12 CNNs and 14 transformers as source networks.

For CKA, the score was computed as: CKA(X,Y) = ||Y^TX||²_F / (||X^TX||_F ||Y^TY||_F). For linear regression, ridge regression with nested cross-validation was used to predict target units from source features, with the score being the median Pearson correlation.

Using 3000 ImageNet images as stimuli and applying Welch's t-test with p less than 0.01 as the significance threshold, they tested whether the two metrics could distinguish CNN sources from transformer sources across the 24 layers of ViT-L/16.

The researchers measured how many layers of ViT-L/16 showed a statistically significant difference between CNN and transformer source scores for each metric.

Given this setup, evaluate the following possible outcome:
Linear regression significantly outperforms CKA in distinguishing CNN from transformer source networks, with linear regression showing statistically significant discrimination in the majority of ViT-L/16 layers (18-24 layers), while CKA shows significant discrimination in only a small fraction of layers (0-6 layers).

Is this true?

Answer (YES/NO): NO